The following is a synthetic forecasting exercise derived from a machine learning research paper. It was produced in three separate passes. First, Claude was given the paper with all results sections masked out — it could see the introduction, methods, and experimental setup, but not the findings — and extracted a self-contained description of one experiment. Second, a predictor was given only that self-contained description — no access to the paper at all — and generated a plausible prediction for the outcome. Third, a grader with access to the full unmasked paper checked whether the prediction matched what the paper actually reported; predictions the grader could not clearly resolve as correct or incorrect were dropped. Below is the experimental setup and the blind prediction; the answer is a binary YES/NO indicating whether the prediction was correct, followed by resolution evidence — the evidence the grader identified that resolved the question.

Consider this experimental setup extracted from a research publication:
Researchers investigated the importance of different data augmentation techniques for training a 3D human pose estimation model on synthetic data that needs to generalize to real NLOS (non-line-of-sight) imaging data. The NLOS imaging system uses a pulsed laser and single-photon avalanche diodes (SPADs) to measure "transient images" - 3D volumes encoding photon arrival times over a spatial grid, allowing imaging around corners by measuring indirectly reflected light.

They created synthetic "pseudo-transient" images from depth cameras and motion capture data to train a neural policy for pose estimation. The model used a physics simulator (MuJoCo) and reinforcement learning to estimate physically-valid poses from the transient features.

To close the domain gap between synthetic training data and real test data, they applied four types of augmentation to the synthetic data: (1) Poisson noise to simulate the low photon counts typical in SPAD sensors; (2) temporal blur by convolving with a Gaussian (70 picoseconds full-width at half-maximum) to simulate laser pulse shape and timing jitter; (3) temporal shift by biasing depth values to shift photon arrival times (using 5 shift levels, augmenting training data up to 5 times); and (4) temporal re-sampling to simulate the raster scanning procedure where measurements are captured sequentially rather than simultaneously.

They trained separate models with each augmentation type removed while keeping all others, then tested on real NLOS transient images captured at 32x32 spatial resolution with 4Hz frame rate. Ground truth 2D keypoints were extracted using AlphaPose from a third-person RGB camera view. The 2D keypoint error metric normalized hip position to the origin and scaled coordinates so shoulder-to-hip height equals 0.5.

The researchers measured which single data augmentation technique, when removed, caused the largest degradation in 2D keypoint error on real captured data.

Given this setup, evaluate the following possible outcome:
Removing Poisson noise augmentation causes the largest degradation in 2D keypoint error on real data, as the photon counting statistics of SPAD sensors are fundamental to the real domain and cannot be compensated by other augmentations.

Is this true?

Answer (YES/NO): NO